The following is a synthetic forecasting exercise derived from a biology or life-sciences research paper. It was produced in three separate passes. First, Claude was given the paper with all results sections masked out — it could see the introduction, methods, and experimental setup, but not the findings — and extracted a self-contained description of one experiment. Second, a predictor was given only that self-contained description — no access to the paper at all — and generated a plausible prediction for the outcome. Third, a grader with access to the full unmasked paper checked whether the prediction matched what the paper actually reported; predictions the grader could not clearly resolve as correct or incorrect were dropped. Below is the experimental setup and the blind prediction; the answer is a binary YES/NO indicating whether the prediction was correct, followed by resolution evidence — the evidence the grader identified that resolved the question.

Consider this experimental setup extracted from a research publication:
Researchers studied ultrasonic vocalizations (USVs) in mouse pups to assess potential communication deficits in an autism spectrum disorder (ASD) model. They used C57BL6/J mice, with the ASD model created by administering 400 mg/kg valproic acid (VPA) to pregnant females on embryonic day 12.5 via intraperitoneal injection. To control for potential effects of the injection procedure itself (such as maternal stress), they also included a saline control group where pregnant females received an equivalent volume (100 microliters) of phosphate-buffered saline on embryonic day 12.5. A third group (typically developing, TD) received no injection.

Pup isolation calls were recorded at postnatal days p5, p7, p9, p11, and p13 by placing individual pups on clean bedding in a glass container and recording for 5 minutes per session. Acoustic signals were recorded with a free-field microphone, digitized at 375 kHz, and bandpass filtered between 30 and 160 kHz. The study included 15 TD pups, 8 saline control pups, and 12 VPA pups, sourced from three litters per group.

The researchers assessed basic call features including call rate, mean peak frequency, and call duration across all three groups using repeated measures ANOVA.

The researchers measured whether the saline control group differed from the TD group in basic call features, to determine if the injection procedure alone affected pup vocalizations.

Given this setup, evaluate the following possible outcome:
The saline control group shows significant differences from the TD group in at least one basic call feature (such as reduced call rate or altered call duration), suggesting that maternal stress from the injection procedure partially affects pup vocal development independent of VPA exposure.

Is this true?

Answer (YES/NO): NO